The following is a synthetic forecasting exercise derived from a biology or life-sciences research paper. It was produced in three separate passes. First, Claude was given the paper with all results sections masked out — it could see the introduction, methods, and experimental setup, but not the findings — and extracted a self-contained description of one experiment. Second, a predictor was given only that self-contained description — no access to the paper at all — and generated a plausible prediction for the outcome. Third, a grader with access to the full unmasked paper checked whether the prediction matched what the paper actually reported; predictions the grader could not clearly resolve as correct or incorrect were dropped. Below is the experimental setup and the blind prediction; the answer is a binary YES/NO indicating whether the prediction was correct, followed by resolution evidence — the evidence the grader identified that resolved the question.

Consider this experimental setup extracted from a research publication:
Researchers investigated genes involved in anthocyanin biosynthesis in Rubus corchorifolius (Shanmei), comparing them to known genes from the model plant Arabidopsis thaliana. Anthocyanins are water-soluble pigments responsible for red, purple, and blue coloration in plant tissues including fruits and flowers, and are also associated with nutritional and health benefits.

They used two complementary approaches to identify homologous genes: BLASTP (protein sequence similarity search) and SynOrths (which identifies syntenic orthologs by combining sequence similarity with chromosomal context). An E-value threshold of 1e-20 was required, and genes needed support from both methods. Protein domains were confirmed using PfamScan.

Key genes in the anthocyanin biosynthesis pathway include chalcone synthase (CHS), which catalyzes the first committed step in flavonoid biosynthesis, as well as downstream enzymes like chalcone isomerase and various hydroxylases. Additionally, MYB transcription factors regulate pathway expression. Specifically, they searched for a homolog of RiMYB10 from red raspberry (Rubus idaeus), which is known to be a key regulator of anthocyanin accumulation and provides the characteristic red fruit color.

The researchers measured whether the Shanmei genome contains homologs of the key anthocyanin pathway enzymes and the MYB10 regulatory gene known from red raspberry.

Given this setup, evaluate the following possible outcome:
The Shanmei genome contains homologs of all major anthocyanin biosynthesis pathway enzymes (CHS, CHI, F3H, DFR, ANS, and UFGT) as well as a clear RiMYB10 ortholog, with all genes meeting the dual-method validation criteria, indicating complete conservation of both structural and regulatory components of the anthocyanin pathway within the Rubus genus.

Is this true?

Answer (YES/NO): NO